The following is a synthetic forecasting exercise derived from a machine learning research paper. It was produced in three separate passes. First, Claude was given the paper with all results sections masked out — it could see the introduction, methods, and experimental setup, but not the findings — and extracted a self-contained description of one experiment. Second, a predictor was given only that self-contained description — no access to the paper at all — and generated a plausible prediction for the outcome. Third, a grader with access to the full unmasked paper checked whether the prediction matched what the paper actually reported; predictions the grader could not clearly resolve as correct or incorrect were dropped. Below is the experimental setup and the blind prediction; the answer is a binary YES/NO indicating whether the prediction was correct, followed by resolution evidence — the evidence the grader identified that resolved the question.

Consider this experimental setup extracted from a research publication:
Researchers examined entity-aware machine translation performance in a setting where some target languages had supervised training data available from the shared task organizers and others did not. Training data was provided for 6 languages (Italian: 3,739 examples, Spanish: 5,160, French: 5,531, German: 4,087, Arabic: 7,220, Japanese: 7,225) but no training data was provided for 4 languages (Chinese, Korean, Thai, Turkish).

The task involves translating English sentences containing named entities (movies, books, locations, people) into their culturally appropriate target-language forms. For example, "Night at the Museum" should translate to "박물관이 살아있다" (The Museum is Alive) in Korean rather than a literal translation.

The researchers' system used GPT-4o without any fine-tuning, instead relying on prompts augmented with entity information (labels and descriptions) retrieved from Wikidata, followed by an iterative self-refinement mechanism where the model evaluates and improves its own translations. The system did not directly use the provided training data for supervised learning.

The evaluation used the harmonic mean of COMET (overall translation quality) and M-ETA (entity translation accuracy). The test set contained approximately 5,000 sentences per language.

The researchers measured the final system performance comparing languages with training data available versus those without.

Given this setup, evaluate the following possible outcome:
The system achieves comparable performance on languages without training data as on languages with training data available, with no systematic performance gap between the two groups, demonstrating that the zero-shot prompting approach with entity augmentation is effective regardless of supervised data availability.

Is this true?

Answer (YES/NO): YES